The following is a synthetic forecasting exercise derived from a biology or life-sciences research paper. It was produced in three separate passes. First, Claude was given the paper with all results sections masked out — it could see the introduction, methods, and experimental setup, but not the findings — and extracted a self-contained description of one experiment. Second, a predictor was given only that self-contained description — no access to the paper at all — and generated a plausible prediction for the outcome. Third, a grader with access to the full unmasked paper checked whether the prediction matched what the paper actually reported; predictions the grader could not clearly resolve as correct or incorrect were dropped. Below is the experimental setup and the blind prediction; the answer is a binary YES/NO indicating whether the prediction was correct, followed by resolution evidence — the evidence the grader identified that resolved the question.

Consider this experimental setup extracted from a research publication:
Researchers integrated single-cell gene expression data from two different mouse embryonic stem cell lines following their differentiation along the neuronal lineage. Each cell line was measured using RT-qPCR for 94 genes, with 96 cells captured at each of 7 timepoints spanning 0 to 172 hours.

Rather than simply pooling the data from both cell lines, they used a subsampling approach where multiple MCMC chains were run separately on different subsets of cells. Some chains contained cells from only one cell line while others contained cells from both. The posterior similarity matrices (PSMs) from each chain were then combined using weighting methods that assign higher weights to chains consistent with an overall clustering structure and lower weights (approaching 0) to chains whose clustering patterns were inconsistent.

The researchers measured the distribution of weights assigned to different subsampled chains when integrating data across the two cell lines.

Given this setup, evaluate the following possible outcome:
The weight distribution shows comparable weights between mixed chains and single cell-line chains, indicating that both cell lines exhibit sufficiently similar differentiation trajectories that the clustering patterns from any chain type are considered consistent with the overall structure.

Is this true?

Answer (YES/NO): NO